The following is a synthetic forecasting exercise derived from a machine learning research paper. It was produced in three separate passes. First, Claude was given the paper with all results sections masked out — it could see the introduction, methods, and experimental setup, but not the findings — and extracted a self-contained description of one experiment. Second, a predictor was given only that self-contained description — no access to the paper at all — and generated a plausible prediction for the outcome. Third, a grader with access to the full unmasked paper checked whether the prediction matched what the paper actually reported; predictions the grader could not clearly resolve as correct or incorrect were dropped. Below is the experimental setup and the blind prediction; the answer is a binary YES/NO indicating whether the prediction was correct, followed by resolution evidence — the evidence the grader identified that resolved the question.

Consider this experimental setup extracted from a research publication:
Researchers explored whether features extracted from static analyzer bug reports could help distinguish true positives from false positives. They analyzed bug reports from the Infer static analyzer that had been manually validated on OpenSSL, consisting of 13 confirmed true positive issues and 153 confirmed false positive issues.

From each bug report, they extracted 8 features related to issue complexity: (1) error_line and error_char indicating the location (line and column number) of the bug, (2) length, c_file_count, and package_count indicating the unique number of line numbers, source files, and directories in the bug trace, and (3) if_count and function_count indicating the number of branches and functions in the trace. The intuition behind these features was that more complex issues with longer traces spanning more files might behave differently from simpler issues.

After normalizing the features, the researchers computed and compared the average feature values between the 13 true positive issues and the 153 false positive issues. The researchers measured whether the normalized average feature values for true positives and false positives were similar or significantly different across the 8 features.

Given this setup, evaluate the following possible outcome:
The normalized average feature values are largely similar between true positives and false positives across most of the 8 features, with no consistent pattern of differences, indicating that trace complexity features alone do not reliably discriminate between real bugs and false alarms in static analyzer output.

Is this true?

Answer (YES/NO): NO